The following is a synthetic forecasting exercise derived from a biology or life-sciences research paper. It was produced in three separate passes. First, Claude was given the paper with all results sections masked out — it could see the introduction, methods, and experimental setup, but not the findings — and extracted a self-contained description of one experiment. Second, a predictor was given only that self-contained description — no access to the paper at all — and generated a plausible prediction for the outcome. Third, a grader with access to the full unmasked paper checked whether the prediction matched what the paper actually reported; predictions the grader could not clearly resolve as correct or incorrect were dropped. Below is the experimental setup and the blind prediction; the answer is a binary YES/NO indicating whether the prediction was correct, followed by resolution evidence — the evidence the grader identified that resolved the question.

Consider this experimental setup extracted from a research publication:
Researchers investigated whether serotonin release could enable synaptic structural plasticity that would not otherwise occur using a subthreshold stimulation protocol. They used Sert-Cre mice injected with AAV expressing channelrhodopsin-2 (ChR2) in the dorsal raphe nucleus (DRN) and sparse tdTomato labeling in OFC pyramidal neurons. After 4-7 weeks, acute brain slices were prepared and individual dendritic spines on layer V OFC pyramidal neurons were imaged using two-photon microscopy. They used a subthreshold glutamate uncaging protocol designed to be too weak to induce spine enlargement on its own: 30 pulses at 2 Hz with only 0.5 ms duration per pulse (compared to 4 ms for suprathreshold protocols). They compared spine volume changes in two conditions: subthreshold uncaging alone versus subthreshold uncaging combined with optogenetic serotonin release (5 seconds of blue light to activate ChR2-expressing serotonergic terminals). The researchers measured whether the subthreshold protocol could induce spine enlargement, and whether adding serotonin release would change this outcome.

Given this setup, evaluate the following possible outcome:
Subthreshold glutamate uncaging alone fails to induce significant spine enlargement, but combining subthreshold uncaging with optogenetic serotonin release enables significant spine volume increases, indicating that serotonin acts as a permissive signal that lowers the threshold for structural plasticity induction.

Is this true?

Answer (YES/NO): YES